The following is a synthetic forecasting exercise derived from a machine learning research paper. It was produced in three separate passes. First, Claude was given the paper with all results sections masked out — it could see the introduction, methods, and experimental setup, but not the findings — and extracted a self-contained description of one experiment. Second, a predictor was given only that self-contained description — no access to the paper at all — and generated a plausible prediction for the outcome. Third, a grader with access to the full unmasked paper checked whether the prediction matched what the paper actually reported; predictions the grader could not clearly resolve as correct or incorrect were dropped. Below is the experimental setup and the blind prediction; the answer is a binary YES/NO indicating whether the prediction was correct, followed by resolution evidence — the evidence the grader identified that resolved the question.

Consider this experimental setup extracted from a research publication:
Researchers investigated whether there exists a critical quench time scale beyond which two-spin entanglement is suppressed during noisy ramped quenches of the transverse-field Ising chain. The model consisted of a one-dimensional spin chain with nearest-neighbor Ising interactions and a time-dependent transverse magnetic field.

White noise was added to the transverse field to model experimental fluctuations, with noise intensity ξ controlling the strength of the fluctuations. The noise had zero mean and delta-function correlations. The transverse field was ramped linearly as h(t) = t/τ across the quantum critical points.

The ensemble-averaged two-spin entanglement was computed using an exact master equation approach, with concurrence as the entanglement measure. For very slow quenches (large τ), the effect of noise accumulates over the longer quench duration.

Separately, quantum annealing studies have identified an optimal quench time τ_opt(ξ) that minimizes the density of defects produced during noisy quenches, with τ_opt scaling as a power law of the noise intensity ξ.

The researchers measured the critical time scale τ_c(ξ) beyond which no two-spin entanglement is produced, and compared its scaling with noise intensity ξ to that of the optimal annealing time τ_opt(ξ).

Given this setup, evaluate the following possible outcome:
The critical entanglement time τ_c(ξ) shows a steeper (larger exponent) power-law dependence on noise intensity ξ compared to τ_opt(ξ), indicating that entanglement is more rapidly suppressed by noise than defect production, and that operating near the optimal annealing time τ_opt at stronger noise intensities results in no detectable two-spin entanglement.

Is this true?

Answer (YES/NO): NO